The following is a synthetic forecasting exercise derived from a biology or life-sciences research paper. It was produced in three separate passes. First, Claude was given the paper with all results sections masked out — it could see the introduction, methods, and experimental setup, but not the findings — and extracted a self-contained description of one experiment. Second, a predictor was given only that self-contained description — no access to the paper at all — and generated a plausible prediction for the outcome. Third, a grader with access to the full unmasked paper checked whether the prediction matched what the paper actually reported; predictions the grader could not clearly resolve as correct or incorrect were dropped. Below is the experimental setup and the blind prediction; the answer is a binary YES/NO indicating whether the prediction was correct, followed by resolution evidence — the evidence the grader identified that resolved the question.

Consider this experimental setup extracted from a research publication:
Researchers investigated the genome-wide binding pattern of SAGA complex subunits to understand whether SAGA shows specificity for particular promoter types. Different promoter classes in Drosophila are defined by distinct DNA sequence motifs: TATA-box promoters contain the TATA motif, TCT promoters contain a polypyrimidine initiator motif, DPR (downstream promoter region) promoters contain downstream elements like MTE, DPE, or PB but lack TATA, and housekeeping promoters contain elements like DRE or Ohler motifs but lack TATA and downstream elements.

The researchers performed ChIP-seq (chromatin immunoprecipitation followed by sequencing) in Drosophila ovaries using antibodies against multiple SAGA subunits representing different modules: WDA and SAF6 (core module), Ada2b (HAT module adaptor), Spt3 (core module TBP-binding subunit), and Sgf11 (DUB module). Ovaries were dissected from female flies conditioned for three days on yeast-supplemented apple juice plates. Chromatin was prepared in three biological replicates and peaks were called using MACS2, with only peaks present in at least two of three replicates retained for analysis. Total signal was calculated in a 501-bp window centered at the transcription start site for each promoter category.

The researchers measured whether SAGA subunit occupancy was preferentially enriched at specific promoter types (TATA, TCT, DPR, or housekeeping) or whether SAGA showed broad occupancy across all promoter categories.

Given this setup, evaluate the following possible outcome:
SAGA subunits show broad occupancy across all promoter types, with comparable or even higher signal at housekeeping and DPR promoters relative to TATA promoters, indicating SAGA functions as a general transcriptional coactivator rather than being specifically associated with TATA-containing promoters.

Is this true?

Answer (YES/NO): YES